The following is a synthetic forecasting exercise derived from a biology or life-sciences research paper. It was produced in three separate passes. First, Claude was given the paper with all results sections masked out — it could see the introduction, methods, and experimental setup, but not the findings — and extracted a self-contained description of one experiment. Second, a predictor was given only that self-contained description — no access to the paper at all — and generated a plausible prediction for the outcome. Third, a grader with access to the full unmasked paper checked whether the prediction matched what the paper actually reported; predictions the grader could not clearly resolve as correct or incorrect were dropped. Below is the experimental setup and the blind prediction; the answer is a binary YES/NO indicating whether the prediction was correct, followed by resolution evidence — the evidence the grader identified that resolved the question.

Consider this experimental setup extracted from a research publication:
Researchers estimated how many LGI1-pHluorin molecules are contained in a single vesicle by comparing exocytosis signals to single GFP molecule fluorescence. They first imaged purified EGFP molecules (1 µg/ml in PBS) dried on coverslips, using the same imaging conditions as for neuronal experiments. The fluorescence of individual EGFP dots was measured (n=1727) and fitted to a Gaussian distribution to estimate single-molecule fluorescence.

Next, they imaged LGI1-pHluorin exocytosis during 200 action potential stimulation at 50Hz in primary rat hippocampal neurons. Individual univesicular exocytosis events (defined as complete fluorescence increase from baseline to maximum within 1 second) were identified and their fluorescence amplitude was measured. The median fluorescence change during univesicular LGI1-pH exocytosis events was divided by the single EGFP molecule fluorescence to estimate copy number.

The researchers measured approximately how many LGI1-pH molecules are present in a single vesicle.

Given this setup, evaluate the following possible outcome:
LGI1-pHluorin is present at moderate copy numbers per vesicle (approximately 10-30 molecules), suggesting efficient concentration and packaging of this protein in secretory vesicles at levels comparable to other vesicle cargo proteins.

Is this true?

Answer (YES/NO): NO